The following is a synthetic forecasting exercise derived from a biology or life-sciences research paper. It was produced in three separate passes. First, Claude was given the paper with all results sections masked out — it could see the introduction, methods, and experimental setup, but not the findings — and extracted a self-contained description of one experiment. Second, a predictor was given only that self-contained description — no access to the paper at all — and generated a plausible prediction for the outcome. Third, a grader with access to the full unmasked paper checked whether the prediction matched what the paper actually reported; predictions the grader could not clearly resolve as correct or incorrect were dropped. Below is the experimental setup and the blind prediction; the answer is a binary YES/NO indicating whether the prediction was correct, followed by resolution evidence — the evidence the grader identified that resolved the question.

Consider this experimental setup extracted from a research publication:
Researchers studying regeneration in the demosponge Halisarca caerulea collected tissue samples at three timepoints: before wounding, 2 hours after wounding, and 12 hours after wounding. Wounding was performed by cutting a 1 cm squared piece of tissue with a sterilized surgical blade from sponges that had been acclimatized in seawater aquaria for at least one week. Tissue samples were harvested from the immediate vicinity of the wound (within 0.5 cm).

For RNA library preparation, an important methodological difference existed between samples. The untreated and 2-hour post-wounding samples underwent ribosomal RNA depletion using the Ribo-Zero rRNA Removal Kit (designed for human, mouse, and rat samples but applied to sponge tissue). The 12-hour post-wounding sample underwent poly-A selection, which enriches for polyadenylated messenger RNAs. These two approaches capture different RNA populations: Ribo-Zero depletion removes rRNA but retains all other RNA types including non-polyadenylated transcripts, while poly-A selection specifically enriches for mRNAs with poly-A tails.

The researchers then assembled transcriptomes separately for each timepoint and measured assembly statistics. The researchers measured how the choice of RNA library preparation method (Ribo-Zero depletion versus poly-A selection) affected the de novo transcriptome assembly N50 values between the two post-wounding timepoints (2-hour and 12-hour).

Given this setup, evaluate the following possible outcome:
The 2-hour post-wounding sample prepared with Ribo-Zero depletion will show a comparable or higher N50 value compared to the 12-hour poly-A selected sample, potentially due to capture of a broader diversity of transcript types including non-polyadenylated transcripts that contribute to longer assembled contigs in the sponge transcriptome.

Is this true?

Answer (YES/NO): NO